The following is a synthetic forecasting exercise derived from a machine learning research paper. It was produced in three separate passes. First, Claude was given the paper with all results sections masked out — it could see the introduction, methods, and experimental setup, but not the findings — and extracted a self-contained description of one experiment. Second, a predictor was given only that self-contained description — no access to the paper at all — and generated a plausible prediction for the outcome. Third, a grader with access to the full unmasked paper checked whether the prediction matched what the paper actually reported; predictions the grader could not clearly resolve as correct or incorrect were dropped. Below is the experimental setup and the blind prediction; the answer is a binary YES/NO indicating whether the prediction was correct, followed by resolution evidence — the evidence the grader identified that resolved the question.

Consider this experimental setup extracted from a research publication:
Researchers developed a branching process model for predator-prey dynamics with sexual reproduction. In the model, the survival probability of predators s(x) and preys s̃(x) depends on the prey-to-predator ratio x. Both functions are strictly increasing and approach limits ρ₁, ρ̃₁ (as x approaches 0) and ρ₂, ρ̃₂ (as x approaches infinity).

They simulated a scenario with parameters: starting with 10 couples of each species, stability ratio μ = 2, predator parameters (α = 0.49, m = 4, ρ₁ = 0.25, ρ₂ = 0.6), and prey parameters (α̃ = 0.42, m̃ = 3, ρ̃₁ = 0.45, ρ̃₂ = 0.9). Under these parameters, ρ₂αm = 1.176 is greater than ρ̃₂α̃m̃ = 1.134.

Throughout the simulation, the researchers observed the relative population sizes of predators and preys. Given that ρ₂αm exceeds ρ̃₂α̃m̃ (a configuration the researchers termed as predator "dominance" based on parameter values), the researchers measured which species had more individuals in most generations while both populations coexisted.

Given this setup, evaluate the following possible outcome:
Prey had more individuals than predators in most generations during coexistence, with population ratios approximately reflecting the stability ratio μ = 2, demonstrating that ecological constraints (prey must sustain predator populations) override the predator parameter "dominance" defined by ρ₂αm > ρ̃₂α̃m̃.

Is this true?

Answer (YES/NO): YES